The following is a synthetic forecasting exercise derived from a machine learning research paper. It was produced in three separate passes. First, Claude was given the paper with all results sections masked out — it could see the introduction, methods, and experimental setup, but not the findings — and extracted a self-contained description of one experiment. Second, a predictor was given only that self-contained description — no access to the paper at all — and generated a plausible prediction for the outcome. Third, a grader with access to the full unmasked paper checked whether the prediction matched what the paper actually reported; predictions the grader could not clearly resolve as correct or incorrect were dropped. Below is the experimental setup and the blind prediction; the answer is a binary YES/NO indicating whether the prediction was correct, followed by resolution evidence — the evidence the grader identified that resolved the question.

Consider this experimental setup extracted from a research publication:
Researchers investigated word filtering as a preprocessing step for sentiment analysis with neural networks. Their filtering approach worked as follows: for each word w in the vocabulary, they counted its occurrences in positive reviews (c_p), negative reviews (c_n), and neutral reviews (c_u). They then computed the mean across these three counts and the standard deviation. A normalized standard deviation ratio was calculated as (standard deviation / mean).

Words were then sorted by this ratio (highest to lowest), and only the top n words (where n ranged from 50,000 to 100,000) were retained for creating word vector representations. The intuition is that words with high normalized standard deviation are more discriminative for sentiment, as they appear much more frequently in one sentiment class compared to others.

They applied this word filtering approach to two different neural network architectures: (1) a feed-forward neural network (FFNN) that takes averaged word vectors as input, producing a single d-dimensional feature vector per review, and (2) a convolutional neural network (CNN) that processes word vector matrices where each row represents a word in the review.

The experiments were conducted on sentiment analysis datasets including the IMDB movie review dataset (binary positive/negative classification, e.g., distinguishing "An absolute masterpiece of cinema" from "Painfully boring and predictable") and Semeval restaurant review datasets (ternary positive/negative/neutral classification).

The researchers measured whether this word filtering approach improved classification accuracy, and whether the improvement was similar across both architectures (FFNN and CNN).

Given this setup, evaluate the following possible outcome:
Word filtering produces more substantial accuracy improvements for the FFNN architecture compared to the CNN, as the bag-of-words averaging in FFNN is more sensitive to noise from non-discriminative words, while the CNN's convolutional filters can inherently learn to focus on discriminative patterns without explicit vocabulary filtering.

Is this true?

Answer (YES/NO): YES